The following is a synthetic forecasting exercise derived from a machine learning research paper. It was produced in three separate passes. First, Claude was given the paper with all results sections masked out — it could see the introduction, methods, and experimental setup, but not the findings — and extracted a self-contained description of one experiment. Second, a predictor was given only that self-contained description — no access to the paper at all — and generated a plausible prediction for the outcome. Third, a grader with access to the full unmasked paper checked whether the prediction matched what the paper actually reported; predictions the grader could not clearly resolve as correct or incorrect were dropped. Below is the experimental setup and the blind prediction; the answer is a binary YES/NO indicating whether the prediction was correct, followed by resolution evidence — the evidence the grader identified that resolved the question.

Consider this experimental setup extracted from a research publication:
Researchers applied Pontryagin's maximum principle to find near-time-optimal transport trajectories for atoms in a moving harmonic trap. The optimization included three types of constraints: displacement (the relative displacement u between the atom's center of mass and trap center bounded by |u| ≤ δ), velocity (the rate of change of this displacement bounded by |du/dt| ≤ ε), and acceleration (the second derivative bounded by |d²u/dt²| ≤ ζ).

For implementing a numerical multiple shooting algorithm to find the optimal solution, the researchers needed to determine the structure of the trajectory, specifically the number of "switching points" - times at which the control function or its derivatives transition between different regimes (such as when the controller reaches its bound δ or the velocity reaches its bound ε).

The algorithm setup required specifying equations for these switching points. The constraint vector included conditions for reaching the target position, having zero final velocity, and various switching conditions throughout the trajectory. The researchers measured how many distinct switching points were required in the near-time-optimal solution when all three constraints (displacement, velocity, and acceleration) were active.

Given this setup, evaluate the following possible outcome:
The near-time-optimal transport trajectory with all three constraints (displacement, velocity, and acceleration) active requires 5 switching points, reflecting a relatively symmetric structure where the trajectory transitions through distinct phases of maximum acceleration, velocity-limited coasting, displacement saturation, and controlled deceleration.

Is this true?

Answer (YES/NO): NO